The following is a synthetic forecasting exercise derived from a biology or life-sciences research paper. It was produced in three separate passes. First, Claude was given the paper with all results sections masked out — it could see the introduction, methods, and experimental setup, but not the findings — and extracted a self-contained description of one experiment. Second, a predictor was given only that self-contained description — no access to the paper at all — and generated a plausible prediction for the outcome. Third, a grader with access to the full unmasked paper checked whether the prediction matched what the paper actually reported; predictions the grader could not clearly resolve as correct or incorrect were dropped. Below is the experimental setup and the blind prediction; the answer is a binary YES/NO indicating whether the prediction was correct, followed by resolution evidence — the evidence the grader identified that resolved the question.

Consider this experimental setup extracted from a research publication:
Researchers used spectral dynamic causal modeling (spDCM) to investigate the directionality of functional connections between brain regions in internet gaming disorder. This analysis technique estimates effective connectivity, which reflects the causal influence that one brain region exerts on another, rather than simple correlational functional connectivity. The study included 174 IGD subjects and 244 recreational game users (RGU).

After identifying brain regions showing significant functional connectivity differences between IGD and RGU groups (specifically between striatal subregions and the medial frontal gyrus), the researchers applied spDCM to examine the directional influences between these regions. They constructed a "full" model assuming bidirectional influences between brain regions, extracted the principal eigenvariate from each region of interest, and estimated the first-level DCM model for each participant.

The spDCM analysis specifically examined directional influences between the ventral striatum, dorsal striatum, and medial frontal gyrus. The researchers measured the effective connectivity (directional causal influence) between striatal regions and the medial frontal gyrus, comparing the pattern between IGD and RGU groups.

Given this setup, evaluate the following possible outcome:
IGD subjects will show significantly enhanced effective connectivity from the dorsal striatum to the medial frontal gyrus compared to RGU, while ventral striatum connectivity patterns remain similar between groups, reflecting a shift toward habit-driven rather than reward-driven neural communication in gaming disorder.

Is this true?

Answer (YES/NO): NO